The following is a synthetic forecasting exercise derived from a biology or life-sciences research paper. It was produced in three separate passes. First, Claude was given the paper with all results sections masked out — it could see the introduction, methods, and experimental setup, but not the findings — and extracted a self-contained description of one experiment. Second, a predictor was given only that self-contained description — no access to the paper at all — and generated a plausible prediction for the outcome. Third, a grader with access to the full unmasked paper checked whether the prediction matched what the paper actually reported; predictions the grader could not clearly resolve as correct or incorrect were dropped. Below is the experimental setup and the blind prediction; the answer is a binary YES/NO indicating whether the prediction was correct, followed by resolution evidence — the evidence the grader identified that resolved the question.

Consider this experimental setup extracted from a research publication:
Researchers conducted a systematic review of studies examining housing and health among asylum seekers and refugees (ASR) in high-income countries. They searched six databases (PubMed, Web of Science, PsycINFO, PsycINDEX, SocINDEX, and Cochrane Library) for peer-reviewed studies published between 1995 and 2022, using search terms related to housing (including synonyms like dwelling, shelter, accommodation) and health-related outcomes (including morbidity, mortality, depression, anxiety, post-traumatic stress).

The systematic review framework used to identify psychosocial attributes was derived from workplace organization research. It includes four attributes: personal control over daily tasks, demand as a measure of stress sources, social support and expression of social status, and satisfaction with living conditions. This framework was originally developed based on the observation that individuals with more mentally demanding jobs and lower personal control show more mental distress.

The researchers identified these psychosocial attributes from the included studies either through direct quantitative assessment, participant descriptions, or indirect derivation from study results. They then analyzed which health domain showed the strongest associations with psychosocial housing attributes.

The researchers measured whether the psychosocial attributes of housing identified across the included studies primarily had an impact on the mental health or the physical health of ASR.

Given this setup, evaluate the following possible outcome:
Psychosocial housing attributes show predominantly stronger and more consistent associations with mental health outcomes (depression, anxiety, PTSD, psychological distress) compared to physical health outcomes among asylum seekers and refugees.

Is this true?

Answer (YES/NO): YES